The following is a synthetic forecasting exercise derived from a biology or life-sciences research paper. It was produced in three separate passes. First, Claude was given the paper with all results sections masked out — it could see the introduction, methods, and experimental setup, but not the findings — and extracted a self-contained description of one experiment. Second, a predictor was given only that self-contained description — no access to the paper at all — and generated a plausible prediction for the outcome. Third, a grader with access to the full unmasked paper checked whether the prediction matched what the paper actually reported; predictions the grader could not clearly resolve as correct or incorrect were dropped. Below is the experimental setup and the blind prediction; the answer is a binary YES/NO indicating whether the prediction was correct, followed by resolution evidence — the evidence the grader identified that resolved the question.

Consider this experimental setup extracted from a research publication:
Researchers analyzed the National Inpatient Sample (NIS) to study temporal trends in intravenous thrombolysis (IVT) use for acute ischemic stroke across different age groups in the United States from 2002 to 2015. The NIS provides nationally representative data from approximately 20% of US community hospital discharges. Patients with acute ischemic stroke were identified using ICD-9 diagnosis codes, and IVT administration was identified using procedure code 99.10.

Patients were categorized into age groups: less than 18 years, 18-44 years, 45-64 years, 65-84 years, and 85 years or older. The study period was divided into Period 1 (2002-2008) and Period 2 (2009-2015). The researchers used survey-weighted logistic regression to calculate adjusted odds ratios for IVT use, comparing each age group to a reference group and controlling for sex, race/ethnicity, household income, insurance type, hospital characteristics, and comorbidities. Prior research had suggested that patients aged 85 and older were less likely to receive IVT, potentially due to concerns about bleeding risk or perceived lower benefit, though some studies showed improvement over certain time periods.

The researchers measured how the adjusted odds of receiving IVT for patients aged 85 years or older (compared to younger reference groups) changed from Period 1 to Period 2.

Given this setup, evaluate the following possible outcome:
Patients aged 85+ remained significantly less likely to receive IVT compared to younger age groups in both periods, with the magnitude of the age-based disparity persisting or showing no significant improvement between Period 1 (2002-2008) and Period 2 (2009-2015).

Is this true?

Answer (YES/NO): NO